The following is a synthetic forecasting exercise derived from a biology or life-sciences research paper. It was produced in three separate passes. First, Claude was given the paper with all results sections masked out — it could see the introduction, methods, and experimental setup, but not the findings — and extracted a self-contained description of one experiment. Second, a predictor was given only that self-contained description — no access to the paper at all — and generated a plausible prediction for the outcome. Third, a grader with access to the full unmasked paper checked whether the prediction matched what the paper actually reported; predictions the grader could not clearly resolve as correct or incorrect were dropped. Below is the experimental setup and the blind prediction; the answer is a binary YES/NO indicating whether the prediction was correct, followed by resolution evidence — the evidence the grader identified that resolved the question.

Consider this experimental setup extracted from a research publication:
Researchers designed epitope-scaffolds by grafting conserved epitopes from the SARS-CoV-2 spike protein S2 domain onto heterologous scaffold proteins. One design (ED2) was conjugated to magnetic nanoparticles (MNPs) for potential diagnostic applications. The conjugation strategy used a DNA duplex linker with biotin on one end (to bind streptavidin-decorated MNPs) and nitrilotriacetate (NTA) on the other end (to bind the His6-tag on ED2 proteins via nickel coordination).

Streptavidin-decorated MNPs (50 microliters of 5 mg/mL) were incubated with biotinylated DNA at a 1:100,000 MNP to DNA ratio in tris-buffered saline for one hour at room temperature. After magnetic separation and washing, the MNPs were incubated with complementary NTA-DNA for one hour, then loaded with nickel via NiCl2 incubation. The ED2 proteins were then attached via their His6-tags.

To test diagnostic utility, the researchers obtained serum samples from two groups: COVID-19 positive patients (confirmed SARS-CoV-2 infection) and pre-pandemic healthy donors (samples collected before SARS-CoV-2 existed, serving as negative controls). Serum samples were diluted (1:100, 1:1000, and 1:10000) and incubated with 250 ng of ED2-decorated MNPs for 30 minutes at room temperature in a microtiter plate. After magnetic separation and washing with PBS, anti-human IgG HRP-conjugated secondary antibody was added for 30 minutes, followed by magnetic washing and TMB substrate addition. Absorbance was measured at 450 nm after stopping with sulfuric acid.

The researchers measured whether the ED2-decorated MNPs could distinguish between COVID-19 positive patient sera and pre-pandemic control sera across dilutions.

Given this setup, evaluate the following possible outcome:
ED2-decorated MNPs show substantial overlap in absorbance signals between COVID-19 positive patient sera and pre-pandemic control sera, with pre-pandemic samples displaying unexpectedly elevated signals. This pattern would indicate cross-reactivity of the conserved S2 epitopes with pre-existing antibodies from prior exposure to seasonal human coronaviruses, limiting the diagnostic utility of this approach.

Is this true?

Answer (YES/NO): NO